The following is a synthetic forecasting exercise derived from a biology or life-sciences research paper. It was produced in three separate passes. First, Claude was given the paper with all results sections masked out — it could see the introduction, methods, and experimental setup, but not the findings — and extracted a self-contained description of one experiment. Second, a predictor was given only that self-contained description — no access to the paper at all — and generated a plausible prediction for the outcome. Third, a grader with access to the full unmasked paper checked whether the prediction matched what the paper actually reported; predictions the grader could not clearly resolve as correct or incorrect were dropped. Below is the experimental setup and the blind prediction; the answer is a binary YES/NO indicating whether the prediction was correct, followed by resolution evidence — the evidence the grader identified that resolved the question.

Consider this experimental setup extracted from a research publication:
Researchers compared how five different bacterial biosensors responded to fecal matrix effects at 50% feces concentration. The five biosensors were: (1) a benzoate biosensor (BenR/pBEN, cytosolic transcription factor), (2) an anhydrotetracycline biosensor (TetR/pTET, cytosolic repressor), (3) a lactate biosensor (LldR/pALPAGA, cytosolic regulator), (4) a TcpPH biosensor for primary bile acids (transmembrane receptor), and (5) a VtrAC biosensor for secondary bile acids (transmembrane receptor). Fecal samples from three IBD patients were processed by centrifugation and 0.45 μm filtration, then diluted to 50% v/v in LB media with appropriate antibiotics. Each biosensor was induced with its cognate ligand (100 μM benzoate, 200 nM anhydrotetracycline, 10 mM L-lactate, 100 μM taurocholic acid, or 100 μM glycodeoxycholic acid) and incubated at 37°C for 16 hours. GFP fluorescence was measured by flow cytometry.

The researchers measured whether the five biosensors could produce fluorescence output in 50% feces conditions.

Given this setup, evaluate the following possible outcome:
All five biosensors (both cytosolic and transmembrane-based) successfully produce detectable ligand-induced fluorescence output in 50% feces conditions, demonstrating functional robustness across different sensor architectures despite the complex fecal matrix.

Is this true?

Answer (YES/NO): NO